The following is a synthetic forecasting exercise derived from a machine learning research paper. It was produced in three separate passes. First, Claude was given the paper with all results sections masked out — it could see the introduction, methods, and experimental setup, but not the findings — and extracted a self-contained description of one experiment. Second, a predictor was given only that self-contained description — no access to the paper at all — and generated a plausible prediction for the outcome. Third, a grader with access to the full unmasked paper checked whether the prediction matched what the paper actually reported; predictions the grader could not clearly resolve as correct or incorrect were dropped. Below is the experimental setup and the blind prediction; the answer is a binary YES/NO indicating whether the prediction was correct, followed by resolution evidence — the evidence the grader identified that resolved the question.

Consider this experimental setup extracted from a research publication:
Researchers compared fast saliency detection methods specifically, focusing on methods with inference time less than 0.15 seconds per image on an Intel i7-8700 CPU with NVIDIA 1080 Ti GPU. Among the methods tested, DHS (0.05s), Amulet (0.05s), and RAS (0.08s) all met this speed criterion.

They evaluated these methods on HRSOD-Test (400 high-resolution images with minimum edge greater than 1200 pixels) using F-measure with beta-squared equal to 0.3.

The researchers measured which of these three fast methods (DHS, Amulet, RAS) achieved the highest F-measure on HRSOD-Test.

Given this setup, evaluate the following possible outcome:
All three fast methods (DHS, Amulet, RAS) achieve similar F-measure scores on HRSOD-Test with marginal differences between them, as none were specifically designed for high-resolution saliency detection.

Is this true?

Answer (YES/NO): NO